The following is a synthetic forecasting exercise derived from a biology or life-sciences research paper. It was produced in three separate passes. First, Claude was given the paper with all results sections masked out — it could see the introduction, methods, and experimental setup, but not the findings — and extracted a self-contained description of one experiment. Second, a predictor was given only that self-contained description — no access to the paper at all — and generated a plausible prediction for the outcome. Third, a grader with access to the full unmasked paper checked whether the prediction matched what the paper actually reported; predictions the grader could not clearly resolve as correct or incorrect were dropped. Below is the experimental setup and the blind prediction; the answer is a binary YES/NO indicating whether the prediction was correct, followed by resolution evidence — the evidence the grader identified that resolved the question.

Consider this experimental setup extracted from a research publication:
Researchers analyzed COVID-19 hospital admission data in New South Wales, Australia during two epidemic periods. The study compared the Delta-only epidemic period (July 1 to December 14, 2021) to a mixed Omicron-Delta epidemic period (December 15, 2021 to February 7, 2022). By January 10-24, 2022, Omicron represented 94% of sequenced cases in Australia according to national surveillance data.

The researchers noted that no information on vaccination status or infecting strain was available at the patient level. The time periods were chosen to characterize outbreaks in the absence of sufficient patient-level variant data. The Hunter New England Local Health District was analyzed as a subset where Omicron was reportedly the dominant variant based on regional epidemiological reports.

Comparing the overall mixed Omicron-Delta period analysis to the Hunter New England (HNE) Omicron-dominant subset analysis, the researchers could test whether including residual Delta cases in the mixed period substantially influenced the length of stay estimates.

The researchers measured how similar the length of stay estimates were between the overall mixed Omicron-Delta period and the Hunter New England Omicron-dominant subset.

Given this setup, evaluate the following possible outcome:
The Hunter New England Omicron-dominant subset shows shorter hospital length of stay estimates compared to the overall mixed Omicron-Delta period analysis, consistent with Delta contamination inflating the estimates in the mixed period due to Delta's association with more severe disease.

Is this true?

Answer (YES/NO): YES